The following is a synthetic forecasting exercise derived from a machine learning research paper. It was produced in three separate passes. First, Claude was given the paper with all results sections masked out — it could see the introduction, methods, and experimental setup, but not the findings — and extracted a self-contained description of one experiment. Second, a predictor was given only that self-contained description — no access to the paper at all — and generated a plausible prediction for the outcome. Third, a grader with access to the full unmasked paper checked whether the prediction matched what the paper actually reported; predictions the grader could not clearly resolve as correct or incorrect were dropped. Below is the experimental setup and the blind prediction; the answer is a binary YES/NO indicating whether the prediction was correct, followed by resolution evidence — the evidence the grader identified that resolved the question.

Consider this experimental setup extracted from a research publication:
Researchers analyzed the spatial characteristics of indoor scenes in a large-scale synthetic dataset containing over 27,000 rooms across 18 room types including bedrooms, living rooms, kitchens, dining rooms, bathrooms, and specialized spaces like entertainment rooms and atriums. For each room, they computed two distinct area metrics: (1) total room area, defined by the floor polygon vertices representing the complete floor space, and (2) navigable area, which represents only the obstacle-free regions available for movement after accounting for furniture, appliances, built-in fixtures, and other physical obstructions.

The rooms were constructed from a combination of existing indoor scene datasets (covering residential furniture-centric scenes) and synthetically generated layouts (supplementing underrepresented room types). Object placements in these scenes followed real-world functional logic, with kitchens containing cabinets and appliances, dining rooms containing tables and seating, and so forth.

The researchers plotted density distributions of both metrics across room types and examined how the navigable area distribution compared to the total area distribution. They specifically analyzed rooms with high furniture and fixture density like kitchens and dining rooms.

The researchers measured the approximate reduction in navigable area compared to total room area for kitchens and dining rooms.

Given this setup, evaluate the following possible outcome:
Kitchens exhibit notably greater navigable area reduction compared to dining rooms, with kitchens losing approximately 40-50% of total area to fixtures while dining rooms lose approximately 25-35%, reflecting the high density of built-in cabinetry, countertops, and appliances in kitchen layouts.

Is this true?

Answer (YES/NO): NO